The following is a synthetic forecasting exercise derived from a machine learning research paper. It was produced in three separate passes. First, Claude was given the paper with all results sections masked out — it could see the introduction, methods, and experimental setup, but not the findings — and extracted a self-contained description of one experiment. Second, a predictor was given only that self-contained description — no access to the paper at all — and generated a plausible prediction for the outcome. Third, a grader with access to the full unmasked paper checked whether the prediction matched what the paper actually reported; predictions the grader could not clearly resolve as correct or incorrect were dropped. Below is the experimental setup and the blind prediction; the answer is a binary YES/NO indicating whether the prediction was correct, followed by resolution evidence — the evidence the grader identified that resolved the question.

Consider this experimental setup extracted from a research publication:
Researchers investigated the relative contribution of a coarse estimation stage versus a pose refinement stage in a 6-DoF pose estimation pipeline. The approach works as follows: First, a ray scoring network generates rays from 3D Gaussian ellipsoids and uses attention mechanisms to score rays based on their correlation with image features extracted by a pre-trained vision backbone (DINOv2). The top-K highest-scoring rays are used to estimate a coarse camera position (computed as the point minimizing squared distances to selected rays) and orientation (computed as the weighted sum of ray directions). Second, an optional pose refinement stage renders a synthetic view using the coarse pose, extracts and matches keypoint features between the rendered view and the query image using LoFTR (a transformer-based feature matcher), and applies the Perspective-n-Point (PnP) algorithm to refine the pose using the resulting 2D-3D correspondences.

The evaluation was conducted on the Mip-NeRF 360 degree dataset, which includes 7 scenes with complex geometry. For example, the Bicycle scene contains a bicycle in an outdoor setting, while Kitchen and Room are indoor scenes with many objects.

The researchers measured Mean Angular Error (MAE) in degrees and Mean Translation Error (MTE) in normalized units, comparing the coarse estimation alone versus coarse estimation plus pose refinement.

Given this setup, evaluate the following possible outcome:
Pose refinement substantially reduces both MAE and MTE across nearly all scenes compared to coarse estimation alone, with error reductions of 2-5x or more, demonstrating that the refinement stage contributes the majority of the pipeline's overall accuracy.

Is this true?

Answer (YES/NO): NO